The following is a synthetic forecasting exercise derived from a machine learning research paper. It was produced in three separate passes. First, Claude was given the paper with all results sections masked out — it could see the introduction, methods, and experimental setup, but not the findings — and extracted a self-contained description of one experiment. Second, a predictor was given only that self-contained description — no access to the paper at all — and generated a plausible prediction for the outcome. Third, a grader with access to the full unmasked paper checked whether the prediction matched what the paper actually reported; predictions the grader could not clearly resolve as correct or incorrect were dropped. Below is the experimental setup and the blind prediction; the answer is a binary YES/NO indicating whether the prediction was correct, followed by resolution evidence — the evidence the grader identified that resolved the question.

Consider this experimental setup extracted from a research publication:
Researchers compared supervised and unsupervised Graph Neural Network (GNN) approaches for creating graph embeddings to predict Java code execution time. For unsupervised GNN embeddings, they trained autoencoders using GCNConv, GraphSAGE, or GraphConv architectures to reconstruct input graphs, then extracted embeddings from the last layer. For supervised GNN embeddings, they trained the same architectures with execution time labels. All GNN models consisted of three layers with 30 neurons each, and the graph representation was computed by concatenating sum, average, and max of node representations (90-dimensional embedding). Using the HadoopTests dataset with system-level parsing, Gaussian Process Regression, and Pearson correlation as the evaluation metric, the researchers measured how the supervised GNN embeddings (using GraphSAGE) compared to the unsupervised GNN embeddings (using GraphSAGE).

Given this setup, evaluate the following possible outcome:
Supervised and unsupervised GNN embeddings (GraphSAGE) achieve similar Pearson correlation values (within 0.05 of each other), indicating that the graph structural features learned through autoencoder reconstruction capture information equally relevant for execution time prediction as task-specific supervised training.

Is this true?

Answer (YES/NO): NO